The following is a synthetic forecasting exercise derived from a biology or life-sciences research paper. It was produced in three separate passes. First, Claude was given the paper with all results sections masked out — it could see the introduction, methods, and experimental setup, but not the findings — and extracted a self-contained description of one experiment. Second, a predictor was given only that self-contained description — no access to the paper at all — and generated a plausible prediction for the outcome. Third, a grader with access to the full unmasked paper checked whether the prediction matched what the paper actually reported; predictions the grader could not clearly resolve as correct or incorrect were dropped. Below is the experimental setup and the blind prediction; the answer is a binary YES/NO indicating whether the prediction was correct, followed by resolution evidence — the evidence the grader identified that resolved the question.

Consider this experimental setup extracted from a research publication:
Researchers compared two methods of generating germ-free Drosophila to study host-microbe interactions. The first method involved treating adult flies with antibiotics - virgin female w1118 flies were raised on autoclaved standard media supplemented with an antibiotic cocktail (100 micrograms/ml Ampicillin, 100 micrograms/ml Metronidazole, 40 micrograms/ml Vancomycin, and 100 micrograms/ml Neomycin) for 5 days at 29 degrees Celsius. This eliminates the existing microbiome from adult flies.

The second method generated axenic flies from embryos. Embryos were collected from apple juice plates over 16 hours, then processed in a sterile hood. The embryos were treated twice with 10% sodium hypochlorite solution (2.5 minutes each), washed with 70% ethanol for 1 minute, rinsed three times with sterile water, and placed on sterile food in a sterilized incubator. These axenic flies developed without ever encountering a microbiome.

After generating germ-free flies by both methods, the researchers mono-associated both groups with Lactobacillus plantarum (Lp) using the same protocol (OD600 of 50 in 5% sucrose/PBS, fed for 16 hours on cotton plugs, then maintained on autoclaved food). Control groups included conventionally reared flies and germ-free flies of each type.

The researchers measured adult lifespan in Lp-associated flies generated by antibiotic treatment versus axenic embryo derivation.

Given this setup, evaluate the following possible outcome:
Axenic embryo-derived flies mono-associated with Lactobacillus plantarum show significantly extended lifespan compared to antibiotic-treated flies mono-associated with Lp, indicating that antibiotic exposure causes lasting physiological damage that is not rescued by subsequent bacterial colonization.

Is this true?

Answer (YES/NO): NO